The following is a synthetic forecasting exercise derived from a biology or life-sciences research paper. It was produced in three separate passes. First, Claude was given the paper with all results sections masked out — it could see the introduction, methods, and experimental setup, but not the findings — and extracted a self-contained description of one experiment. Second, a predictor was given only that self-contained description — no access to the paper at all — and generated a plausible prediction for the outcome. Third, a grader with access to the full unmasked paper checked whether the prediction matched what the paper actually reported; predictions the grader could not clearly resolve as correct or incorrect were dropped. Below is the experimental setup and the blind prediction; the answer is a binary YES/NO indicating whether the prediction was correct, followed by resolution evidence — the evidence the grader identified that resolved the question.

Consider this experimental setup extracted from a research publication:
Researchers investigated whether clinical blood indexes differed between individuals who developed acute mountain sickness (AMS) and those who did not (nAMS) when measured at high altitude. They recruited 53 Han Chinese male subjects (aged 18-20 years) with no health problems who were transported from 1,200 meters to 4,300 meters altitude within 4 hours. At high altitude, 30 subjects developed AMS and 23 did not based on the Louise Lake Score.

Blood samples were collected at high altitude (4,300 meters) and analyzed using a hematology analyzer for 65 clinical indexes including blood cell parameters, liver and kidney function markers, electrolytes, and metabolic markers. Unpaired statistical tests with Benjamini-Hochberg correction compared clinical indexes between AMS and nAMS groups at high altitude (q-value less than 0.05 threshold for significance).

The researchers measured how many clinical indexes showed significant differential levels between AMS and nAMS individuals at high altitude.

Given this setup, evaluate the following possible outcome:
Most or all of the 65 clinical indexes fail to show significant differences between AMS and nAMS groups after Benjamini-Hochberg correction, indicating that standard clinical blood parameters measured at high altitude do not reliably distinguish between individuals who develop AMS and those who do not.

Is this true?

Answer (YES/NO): YES